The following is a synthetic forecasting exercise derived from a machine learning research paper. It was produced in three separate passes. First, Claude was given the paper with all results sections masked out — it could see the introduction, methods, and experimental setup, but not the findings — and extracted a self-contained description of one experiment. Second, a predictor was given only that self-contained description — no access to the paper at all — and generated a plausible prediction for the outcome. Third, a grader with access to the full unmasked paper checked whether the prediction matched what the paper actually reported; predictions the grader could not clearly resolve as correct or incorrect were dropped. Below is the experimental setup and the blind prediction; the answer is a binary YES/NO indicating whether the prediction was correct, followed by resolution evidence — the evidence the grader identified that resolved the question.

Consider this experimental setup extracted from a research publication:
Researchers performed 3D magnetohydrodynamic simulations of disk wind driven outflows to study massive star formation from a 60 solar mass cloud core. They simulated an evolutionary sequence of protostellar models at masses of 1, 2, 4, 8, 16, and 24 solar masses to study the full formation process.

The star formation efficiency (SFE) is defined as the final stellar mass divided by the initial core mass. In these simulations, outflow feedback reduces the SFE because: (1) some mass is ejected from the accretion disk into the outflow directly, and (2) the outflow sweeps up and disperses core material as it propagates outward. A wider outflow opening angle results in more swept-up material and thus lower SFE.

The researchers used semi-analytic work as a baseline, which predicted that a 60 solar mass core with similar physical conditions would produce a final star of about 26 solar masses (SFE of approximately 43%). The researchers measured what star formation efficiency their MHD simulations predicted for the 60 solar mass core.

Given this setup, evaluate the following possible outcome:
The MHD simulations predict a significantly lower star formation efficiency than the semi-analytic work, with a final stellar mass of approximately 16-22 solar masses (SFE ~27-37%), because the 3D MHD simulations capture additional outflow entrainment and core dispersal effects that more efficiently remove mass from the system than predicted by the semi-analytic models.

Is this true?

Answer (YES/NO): NO